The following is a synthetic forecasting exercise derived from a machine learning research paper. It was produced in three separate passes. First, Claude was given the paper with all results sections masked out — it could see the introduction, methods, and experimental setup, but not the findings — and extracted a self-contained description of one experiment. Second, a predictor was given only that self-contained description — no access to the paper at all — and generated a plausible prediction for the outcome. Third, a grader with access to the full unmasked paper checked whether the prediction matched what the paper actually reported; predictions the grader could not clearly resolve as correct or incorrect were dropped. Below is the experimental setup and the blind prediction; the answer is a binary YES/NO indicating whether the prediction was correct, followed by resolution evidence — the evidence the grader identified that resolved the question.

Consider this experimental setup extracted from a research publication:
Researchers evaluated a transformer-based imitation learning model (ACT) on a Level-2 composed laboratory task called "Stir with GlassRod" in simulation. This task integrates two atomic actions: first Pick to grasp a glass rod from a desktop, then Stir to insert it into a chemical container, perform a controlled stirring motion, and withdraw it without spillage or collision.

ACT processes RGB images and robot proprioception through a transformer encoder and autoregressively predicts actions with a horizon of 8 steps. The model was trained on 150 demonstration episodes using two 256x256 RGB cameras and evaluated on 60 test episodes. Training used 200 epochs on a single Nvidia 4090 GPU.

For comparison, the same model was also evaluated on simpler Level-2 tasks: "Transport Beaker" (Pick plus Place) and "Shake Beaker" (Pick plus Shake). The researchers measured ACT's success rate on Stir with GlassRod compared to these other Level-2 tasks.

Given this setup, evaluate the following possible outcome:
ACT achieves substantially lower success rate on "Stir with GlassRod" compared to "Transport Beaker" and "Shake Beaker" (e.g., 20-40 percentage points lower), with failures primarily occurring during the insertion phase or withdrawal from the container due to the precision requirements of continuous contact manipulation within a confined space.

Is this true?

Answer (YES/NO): NO